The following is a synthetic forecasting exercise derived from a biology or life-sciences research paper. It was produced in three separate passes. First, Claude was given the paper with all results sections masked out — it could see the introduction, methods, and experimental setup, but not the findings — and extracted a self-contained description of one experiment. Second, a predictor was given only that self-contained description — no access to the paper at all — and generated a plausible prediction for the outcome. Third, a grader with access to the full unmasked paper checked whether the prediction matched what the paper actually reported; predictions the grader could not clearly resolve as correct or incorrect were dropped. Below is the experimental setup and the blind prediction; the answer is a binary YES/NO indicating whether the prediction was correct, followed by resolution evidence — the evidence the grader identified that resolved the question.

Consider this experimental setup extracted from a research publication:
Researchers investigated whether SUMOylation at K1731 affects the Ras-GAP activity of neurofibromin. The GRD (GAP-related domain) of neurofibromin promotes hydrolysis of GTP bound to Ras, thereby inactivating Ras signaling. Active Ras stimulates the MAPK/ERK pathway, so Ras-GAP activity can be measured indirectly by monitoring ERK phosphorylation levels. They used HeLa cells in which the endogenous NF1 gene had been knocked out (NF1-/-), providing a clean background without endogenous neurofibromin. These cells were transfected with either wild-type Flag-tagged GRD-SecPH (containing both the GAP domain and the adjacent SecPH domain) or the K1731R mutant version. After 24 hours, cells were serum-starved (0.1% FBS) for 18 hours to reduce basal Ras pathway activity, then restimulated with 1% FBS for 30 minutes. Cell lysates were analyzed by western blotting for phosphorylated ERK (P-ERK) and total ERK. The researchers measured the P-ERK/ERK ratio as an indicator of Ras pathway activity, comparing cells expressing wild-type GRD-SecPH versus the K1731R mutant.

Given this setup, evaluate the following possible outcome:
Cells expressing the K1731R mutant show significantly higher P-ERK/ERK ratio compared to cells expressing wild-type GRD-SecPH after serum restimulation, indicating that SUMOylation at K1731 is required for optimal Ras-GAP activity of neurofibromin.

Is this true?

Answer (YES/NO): YES